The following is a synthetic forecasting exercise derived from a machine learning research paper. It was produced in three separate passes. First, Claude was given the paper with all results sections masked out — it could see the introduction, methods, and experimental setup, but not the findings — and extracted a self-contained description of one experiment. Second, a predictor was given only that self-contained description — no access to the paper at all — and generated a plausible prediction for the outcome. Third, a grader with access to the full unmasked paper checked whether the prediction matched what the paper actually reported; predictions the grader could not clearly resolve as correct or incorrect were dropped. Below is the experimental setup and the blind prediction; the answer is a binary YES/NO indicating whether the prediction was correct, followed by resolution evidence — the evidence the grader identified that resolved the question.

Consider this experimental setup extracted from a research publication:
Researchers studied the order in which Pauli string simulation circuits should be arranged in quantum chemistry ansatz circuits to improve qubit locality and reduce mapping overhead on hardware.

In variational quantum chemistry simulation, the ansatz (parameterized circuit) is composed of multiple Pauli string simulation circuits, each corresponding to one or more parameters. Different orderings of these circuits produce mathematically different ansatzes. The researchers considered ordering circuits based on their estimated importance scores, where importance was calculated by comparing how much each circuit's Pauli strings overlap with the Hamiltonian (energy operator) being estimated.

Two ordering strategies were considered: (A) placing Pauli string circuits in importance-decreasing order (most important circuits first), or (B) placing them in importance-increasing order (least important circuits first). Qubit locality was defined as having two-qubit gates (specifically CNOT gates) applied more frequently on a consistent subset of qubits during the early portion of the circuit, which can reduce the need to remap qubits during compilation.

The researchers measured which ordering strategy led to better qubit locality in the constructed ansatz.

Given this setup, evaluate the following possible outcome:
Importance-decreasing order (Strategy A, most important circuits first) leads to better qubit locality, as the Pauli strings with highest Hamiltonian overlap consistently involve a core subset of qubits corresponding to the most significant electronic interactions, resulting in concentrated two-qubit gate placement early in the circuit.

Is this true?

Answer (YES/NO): YES